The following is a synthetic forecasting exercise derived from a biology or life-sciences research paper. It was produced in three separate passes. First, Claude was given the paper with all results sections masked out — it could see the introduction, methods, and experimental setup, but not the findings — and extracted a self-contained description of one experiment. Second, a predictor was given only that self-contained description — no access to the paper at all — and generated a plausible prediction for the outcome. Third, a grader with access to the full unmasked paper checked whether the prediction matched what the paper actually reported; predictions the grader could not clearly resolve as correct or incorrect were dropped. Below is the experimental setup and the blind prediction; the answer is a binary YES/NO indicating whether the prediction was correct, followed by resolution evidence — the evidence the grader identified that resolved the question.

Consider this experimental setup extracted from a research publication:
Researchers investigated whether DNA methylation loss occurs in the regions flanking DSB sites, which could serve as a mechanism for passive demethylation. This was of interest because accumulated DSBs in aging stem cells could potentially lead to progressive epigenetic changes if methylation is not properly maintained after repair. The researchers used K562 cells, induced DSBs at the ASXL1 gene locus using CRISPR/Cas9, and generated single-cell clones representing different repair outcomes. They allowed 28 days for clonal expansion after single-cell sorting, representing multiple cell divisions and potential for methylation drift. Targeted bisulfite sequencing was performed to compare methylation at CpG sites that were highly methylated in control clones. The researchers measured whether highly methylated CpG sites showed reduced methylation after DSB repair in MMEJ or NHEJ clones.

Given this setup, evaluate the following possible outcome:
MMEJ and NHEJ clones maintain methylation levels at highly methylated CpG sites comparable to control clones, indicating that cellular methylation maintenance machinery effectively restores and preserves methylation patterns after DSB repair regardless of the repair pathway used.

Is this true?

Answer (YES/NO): YES